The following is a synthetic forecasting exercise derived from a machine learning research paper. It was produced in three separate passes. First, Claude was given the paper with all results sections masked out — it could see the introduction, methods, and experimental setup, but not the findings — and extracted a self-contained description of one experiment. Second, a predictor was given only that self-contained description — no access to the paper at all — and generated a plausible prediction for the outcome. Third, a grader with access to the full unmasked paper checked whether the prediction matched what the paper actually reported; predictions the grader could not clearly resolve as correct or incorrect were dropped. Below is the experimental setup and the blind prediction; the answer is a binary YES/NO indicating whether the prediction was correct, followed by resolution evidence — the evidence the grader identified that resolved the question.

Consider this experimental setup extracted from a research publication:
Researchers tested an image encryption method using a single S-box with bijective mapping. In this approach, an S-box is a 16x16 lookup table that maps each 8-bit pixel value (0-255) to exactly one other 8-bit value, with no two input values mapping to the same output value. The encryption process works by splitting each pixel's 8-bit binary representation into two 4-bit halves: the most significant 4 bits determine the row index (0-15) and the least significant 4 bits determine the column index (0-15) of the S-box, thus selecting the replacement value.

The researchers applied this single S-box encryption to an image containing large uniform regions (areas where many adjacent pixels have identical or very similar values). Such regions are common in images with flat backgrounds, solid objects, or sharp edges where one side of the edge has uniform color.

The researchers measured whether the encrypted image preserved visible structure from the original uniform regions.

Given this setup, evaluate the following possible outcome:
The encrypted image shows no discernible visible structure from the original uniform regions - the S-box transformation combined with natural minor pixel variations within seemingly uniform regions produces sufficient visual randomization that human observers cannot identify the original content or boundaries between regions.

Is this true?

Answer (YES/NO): NO